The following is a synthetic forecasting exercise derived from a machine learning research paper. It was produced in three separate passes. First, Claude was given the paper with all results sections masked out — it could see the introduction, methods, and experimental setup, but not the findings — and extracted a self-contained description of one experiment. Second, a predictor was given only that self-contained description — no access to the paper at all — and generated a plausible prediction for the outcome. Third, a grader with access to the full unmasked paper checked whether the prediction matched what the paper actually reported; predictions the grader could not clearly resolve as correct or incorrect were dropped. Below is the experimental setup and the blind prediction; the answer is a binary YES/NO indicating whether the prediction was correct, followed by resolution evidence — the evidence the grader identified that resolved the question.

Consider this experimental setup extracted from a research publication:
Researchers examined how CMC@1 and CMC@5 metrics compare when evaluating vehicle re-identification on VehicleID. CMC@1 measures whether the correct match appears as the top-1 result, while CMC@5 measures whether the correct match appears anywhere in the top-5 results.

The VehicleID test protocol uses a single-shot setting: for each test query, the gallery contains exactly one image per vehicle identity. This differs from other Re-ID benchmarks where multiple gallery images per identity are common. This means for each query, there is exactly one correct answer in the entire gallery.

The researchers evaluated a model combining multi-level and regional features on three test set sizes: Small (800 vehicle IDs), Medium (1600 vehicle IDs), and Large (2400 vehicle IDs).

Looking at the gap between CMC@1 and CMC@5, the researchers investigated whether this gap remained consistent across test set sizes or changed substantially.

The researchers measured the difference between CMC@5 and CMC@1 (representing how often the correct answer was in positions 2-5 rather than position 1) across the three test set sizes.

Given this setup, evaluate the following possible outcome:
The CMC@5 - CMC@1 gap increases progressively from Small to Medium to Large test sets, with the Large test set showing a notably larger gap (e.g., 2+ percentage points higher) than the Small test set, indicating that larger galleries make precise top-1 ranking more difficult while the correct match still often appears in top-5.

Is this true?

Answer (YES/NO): NO